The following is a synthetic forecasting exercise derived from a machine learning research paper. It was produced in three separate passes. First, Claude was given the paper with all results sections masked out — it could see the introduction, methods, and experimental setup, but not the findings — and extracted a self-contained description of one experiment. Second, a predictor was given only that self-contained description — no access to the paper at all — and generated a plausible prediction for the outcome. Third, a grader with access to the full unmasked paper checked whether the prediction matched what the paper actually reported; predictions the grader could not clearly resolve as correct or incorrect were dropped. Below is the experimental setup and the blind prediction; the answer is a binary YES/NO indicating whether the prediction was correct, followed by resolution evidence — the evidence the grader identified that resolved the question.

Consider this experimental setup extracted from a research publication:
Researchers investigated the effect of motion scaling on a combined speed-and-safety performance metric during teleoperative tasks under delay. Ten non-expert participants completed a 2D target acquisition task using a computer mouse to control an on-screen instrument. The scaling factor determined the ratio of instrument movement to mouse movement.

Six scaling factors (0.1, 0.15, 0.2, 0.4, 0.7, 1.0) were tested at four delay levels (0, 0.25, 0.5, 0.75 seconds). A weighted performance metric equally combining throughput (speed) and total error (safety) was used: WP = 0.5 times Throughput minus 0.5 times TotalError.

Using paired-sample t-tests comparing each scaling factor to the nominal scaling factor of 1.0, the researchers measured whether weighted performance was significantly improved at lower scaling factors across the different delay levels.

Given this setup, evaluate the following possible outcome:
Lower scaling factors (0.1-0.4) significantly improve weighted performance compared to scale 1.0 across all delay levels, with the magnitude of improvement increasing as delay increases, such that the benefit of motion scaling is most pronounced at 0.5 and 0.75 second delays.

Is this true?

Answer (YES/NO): NO